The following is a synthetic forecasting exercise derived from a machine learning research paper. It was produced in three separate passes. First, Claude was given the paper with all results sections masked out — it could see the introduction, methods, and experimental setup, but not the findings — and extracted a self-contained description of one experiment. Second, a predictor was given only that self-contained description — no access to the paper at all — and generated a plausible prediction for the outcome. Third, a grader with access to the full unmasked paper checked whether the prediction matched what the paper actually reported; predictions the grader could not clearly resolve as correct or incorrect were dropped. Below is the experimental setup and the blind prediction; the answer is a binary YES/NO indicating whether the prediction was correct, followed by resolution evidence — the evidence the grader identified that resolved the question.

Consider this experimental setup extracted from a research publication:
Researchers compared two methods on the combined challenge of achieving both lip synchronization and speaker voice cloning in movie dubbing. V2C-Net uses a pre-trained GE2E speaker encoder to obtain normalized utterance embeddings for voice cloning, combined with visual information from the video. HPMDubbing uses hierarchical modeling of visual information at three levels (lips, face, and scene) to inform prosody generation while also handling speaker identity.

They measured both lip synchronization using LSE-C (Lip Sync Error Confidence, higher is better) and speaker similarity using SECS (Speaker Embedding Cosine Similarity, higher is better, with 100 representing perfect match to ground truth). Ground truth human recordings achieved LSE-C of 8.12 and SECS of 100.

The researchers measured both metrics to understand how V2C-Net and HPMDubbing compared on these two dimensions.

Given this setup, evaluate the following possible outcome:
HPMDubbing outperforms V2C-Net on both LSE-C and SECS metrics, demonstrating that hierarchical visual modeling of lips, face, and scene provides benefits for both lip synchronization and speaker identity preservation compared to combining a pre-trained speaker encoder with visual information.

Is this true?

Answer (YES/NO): YES